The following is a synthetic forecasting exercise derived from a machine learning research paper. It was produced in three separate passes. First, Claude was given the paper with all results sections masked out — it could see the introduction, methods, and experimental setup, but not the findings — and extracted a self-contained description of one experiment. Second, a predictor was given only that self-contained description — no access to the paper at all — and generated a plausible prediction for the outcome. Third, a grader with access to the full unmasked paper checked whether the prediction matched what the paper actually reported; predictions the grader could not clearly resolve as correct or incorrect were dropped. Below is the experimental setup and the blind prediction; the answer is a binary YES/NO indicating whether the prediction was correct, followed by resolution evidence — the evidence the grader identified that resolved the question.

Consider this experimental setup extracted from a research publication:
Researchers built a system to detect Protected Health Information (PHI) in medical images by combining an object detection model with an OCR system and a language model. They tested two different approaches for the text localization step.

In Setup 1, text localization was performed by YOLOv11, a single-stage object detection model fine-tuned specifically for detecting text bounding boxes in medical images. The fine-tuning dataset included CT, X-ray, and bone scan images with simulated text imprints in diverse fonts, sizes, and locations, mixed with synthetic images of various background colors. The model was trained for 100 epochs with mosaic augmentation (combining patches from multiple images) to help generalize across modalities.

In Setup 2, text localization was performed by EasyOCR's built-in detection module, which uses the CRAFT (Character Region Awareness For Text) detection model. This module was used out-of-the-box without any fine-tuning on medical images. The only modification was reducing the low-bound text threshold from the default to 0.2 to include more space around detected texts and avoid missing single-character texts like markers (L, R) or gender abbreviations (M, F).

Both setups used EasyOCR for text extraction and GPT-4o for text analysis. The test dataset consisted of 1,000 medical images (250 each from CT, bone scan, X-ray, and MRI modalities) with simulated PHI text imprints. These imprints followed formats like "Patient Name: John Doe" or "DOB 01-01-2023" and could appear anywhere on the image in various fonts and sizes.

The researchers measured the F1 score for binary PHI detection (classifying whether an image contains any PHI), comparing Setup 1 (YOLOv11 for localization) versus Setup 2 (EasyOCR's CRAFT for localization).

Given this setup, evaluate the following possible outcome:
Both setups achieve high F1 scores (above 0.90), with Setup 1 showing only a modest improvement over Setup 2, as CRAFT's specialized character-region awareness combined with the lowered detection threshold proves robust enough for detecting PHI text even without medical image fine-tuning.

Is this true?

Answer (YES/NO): YES